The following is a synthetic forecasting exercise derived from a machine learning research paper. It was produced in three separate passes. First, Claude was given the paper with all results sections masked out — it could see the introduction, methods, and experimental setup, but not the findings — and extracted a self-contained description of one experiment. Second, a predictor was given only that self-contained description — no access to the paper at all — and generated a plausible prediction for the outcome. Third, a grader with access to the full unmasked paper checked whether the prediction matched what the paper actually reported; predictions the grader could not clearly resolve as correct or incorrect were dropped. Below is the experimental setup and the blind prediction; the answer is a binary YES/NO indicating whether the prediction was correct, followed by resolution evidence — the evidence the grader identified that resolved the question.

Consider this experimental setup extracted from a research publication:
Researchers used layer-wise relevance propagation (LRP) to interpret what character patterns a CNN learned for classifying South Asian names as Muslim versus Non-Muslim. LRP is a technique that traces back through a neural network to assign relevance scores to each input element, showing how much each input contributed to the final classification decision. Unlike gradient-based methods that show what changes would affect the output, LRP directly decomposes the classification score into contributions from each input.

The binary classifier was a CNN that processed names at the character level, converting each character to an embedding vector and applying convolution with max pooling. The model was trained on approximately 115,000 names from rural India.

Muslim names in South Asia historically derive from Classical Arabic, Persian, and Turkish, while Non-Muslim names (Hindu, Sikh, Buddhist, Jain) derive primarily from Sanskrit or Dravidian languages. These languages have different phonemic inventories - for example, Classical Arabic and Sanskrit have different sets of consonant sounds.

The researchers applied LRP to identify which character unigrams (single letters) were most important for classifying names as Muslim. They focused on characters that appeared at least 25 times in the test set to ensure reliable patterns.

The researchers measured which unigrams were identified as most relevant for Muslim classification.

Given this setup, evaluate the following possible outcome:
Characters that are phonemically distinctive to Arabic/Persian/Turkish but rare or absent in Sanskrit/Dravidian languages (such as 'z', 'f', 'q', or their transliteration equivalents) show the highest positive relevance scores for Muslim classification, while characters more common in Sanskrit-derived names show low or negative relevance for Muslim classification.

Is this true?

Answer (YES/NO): YES